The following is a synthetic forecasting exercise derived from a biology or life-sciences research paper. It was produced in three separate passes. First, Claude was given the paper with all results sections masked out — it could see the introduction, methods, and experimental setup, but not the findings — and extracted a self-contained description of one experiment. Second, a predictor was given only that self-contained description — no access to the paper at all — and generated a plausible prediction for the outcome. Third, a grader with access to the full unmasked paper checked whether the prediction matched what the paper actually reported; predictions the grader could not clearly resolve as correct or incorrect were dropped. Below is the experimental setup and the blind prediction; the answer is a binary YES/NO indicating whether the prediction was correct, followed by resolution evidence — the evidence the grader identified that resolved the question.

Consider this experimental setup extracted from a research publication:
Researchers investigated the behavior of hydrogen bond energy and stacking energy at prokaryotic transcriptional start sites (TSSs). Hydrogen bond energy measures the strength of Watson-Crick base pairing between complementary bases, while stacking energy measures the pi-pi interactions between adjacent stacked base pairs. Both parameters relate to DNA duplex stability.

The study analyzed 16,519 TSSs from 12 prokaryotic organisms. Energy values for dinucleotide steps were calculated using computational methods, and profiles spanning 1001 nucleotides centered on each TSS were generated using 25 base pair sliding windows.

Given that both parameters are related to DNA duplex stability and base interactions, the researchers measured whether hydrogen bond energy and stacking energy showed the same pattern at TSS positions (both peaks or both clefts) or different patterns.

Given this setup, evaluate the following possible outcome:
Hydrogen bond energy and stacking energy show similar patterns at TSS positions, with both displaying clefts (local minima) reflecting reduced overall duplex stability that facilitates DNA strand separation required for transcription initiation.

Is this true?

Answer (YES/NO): YES